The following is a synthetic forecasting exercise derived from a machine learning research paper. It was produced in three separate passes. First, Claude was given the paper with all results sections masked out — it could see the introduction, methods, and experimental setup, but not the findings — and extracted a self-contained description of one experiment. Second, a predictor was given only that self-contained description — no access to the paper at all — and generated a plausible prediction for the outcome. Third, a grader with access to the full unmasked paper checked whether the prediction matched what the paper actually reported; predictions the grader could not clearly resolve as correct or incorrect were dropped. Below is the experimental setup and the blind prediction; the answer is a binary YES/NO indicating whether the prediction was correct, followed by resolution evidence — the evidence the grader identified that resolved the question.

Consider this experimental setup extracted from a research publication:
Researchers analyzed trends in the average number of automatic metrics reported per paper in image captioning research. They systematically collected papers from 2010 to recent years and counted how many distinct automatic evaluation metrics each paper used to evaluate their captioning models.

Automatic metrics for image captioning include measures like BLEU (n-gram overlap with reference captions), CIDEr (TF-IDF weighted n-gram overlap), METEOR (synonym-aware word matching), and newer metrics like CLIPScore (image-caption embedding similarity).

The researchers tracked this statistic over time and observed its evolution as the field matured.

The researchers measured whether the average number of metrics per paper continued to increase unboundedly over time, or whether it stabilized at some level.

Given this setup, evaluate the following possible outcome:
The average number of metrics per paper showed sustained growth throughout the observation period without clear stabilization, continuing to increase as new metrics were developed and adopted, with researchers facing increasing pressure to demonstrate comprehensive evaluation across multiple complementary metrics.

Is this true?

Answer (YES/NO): NO